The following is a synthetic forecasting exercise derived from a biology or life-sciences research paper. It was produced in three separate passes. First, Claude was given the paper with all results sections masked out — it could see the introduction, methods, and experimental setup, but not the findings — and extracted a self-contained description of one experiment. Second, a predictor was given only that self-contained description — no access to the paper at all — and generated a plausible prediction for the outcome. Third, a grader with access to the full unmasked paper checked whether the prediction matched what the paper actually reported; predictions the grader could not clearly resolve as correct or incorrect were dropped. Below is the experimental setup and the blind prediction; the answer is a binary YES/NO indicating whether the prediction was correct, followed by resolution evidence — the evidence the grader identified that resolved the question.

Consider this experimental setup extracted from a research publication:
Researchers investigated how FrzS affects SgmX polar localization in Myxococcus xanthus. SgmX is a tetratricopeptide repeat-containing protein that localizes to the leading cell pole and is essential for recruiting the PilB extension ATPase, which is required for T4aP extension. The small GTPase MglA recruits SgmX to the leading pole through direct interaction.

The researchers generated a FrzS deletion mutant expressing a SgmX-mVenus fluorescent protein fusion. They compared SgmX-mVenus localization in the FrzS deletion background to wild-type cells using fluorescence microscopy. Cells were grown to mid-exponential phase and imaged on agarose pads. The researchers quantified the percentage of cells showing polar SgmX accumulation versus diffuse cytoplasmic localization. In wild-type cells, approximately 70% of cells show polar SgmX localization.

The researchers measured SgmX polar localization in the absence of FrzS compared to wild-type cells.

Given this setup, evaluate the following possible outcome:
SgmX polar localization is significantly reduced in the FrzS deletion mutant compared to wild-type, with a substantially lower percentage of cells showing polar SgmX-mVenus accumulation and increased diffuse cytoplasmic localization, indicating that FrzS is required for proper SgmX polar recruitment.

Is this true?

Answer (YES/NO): YES